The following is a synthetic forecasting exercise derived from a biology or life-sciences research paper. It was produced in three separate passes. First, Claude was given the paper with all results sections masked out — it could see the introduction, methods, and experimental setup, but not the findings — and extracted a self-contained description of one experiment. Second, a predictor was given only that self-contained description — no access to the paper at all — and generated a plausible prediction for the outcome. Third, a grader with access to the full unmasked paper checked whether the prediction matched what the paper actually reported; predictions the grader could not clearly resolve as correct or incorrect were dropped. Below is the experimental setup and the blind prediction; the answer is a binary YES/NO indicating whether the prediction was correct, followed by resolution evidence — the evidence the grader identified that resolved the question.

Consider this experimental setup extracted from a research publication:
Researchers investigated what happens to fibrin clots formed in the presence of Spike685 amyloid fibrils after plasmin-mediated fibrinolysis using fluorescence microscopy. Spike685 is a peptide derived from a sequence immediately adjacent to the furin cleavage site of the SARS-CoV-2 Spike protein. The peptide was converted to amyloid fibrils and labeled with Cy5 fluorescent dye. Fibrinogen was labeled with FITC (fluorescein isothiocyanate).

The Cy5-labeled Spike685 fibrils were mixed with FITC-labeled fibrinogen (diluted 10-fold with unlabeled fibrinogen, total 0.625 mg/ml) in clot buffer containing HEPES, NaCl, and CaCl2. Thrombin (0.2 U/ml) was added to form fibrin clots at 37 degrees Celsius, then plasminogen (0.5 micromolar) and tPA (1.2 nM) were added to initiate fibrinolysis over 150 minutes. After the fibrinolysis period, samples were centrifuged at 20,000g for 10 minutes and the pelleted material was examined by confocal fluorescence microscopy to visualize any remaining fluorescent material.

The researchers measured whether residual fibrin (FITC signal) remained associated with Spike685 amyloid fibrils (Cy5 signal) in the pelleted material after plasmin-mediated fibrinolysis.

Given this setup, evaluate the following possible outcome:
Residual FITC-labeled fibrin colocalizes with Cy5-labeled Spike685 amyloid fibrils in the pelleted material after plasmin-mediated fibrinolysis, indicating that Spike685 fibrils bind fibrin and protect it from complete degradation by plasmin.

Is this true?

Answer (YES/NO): YES